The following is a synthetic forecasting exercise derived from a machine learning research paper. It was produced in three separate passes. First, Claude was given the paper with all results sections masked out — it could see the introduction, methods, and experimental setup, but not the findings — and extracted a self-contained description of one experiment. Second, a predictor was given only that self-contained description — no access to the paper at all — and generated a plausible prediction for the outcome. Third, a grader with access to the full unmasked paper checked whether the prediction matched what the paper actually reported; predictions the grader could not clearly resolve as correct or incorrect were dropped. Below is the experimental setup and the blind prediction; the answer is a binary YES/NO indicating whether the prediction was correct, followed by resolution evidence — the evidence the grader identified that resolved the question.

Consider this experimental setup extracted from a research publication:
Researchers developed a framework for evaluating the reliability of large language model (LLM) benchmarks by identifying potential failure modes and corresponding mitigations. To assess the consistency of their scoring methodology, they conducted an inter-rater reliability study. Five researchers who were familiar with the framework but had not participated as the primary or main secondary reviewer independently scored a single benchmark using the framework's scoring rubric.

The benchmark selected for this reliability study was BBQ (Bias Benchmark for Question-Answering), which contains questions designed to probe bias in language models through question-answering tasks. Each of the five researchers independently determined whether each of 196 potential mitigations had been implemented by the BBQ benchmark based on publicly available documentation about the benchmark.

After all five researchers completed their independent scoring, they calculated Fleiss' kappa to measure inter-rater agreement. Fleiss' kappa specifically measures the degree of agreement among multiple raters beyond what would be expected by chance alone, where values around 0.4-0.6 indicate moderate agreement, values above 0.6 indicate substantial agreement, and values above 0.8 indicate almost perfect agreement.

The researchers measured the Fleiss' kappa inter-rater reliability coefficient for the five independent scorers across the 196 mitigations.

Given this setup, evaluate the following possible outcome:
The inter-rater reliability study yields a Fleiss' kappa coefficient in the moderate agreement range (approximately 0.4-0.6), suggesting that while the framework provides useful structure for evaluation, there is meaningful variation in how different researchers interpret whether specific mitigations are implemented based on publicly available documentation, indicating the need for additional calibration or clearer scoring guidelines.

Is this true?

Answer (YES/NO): YES